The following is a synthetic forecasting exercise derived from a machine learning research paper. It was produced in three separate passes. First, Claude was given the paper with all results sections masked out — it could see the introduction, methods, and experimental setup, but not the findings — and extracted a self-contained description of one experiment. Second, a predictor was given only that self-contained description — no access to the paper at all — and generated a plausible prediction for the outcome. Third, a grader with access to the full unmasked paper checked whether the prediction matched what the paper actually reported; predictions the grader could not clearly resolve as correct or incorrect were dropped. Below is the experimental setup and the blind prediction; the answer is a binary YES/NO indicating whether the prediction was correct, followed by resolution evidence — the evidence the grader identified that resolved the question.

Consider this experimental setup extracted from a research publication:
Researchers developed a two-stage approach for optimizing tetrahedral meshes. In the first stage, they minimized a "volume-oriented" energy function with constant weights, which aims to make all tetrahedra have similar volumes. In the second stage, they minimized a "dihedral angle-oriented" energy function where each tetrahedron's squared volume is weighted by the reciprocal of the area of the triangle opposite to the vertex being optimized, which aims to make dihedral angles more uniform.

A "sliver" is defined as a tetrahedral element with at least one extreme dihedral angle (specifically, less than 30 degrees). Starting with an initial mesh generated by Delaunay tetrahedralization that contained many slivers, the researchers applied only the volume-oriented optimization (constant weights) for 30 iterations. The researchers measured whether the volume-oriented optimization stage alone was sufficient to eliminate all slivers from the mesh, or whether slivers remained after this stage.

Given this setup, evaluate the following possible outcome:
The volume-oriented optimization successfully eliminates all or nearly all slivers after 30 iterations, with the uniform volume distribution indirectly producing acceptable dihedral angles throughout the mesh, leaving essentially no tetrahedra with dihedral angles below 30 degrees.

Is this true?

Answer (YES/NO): NO